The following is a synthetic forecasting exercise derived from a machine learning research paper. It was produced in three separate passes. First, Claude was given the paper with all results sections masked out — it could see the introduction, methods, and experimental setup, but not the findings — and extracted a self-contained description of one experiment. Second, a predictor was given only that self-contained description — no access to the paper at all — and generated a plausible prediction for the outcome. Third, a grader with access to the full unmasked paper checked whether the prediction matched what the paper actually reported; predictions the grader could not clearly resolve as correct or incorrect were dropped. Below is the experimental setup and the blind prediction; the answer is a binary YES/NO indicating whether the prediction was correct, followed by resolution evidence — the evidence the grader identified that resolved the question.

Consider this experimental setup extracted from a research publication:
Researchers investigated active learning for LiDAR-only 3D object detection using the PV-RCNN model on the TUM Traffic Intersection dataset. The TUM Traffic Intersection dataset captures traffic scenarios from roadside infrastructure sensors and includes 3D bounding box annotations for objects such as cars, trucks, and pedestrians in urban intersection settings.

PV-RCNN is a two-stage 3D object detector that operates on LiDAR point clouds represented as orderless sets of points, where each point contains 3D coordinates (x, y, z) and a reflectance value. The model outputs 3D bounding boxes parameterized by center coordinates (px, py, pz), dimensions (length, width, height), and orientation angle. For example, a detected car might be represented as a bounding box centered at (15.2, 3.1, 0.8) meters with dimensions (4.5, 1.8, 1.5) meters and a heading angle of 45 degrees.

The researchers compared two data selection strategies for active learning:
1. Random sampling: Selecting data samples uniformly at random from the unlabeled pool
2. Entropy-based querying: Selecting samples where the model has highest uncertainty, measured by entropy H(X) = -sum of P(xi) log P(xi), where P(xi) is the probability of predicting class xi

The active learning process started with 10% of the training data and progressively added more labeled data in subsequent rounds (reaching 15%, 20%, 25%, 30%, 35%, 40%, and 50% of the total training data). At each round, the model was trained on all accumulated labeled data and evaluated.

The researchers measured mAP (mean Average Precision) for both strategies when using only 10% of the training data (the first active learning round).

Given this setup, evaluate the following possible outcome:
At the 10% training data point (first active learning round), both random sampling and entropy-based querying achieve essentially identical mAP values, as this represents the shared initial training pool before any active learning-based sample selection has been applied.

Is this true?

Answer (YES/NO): NO